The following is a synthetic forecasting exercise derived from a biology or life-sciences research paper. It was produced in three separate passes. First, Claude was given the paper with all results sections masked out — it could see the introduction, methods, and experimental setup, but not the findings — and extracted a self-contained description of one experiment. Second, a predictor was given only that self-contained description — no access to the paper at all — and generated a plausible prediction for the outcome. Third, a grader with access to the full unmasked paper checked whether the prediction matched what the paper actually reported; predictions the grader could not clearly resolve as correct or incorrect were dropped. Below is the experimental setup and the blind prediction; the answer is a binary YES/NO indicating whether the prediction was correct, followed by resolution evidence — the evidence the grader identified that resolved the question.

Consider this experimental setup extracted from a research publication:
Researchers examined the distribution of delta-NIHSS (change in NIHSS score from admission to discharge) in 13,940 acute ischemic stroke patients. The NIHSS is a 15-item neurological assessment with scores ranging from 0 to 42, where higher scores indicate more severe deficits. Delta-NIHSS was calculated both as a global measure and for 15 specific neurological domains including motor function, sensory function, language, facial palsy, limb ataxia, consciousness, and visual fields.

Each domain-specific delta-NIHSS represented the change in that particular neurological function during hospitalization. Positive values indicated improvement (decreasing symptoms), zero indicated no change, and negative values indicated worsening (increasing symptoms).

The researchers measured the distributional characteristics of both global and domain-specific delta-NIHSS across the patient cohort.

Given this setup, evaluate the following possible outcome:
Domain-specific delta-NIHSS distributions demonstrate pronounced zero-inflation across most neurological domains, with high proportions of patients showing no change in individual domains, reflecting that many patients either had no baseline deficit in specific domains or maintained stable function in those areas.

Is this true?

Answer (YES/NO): YES